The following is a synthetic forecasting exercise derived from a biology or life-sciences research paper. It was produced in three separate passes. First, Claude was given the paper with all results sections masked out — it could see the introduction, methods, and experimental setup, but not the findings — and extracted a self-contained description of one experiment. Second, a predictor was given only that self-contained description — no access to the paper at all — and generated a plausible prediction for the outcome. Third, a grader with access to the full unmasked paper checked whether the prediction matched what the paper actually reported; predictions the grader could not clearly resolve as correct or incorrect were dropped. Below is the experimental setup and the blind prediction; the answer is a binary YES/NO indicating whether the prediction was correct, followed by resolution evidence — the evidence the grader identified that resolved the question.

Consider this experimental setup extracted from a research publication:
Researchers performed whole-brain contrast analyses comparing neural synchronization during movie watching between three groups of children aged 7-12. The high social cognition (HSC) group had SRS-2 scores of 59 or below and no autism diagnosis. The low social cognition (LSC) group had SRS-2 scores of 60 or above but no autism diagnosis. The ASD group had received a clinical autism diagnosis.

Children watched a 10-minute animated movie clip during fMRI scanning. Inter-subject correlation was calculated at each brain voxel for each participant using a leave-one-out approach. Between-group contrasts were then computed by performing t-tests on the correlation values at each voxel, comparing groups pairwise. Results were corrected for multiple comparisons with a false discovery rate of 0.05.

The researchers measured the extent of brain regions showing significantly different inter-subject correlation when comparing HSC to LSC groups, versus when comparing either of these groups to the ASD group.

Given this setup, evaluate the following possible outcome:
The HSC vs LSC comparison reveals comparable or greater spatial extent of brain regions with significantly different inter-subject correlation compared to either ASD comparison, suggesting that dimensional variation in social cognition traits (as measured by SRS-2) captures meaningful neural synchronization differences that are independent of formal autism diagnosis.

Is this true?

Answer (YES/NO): NO